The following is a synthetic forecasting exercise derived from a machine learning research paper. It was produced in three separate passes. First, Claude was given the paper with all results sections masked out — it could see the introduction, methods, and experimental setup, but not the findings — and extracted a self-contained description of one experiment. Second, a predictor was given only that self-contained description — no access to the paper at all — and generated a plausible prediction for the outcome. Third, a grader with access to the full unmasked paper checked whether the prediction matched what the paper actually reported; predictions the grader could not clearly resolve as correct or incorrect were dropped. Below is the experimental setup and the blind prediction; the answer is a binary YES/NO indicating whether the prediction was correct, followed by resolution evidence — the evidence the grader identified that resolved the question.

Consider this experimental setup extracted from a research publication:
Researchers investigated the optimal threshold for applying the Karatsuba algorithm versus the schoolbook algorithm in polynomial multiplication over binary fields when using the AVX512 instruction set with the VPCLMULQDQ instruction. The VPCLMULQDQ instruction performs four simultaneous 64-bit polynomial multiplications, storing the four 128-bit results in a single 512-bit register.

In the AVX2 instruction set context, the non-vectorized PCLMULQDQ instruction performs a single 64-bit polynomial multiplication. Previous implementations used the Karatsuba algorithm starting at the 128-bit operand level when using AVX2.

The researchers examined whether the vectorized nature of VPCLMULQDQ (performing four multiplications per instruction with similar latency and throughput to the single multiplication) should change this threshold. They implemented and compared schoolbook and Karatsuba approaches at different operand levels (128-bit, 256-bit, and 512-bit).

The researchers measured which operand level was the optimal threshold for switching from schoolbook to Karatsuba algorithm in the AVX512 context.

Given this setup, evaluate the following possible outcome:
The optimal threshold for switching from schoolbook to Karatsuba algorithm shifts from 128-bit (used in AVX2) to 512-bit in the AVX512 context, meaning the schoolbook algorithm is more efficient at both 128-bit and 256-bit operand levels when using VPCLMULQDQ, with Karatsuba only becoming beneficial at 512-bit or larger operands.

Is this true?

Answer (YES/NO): YES